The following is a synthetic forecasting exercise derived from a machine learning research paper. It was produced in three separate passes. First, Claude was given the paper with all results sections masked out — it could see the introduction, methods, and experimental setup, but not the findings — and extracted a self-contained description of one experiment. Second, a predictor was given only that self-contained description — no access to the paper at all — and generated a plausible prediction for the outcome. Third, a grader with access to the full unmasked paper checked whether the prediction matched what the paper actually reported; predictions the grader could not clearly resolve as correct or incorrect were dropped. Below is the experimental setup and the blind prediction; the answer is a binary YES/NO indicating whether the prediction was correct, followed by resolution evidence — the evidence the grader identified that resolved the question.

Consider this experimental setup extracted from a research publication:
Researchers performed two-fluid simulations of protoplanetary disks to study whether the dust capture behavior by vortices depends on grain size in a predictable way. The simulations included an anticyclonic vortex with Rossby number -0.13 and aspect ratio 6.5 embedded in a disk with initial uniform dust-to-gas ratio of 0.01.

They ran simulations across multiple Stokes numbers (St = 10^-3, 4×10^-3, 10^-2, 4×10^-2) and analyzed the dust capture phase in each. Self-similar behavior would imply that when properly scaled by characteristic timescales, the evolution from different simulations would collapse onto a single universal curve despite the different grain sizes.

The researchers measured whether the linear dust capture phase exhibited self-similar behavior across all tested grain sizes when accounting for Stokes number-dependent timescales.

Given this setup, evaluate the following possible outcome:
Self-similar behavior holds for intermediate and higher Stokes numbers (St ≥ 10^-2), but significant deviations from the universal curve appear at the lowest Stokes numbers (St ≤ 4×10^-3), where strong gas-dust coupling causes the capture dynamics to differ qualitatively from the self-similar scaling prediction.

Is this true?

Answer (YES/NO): NO